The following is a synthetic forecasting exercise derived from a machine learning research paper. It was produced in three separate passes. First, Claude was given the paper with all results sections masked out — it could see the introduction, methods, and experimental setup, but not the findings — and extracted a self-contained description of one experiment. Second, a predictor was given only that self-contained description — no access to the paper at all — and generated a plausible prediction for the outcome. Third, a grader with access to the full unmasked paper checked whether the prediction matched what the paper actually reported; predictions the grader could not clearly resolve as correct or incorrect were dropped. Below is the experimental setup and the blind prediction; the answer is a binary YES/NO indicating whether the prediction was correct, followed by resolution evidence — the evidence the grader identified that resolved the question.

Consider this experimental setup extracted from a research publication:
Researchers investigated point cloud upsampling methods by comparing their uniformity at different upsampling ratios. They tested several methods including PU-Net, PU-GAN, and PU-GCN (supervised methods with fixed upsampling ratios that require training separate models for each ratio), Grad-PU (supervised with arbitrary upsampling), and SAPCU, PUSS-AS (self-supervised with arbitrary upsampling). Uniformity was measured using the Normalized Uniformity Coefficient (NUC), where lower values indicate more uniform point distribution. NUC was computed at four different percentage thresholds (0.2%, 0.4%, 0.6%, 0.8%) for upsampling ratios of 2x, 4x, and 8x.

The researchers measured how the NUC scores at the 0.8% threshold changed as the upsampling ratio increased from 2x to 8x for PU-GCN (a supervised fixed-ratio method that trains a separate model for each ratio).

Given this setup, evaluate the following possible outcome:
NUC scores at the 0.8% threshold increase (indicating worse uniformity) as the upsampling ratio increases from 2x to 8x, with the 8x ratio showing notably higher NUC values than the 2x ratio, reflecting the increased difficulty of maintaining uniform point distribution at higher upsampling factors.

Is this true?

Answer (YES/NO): NO